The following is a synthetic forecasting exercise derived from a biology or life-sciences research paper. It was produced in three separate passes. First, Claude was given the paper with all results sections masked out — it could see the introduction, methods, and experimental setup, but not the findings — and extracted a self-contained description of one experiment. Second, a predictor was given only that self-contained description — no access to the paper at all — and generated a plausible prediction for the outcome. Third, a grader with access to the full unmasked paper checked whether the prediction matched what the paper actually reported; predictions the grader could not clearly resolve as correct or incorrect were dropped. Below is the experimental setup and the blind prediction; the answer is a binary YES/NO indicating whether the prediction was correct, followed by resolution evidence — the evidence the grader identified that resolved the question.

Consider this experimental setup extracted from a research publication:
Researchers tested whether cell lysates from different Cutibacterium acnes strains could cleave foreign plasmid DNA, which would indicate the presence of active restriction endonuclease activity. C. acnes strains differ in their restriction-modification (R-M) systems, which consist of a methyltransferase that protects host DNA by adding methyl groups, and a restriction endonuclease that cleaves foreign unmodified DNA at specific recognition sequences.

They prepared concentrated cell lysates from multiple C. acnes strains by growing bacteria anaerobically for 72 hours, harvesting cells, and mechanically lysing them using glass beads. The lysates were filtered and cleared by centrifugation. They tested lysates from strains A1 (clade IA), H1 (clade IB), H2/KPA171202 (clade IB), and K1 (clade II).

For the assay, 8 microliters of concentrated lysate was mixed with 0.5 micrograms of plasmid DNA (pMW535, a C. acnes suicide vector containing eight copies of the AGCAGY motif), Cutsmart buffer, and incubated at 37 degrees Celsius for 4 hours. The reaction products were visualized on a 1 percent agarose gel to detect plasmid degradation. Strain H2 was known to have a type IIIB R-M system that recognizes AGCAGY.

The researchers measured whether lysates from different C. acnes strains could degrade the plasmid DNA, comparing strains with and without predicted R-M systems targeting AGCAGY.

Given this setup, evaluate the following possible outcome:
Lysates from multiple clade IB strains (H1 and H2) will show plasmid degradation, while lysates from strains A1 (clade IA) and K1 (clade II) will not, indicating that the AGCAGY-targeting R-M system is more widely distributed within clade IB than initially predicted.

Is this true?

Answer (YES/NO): NO